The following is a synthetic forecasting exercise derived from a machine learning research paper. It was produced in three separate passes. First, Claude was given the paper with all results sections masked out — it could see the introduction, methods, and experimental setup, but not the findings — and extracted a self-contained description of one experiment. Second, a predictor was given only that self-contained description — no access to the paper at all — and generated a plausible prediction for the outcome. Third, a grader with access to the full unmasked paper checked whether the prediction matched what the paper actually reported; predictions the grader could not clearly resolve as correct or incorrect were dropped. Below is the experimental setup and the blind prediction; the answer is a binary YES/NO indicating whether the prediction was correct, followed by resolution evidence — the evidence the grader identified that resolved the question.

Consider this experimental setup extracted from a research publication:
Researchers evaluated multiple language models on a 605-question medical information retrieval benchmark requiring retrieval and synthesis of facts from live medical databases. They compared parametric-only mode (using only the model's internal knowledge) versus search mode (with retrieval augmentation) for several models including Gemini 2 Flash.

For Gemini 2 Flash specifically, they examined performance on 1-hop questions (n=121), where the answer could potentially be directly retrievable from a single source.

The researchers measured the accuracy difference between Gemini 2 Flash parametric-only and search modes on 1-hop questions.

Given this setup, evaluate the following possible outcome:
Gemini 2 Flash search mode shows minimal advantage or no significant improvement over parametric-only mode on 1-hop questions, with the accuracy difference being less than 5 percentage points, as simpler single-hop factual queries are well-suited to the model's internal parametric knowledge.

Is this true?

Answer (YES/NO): NO